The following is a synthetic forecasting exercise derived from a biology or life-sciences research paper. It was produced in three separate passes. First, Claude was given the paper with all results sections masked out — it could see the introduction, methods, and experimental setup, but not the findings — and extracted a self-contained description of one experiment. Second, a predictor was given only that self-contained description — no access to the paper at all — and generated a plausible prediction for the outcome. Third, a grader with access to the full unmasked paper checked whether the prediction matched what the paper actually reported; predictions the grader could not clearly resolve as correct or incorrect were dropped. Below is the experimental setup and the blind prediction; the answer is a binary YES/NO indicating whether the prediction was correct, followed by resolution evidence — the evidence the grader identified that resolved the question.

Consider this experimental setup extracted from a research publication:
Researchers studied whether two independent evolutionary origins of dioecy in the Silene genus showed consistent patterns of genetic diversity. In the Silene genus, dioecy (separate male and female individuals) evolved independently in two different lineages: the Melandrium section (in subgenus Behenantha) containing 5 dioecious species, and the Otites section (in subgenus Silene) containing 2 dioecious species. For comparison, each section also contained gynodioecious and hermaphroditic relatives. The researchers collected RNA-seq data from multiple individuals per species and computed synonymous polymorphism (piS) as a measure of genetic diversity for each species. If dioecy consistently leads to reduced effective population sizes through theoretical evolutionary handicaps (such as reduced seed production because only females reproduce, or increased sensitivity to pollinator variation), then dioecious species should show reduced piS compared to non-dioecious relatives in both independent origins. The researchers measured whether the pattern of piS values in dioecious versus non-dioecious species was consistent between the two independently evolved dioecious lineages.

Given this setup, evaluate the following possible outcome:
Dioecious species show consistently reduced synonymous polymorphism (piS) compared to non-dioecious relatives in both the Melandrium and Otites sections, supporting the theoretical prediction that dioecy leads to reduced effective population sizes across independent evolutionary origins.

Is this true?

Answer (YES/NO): NO